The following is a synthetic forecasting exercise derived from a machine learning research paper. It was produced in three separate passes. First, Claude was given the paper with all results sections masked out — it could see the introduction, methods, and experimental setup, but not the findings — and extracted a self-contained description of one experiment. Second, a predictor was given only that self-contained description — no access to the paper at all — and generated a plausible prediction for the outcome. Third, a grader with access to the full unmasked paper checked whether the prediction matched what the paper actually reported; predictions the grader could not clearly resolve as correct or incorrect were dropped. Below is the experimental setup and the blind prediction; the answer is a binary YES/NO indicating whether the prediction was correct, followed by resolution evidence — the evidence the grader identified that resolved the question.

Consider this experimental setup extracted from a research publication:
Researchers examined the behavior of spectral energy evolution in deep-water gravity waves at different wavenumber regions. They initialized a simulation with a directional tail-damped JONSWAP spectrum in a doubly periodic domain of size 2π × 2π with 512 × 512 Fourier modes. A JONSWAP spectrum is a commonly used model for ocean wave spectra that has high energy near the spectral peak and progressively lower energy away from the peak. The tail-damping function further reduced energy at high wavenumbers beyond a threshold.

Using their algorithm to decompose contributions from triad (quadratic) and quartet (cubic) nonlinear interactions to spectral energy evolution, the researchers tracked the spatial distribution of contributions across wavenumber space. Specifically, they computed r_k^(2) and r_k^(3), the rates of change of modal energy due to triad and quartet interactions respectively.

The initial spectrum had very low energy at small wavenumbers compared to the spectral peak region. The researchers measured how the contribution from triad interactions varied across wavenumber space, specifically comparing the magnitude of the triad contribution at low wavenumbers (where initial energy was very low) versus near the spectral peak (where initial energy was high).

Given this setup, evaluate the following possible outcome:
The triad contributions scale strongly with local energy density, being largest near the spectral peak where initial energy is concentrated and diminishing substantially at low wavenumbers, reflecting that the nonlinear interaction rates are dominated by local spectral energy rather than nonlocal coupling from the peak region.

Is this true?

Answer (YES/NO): NO